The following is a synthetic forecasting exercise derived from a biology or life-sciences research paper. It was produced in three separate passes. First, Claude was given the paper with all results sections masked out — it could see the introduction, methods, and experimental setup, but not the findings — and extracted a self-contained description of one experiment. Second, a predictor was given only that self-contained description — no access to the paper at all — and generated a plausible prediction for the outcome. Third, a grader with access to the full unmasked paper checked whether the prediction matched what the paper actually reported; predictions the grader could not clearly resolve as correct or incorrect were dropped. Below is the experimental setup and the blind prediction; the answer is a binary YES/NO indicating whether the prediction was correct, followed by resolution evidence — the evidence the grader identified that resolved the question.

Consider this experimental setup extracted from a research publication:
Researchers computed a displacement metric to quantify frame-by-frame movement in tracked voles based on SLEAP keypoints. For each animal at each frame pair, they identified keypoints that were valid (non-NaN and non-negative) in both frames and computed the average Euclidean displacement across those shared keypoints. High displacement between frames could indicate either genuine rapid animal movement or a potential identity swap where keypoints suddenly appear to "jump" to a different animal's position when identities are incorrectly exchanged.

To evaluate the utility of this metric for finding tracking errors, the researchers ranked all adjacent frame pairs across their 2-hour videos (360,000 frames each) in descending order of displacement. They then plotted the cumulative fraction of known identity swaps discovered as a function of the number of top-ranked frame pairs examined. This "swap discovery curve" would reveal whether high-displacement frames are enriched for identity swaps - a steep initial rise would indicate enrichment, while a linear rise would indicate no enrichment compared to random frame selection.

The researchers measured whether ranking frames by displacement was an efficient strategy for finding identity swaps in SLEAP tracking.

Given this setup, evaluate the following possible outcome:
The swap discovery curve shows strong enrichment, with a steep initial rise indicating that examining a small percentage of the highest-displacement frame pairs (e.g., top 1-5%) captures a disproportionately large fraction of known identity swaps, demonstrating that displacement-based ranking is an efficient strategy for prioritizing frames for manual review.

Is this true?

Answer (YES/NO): NO